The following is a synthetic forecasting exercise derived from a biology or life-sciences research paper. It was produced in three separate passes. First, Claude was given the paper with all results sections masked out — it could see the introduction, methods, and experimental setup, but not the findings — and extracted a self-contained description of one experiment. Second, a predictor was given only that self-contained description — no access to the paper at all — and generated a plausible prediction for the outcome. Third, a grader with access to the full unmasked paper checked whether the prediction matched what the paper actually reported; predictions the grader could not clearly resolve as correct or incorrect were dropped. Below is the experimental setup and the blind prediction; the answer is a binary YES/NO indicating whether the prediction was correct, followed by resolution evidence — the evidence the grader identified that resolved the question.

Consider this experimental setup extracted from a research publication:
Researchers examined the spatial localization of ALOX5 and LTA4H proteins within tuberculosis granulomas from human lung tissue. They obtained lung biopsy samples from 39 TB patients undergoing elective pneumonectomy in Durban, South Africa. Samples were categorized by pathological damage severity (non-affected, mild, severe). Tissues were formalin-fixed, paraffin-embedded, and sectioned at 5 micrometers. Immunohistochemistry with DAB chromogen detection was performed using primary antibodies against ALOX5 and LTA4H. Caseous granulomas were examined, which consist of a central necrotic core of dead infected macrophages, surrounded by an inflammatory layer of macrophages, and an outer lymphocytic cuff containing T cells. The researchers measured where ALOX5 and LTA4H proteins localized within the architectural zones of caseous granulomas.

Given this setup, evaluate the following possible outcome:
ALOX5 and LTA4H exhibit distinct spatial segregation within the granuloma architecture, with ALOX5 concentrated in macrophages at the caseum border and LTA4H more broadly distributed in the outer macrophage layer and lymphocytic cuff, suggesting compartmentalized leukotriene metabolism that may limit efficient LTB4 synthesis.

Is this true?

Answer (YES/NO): NO